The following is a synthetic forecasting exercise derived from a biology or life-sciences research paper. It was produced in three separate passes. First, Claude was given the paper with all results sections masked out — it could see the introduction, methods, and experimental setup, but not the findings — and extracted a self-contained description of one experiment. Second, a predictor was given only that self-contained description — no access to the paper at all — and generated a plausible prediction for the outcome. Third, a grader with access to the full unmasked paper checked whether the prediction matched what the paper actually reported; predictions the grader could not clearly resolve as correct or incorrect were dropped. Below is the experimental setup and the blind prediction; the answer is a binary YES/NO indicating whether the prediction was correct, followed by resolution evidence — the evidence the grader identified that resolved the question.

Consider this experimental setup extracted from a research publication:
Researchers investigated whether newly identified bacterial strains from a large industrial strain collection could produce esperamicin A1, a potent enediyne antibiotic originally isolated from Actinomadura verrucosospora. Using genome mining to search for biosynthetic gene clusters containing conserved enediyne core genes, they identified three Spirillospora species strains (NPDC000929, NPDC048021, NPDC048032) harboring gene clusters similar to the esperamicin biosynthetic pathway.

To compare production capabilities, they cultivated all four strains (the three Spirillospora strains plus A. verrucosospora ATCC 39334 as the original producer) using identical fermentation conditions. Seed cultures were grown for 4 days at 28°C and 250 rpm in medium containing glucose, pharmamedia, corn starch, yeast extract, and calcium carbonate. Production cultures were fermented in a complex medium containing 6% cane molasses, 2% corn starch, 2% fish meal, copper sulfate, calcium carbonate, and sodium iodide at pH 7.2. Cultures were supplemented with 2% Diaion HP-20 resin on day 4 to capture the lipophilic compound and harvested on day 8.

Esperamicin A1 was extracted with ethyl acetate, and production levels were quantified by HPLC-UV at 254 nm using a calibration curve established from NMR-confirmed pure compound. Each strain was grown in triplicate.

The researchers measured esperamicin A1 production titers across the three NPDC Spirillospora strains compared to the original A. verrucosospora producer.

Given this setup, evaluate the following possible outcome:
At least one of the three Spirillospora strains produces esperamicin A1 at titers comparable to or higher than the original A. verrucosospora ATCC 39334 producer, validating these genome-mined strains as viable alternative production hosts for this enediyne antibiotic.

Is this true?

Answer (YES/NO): YES